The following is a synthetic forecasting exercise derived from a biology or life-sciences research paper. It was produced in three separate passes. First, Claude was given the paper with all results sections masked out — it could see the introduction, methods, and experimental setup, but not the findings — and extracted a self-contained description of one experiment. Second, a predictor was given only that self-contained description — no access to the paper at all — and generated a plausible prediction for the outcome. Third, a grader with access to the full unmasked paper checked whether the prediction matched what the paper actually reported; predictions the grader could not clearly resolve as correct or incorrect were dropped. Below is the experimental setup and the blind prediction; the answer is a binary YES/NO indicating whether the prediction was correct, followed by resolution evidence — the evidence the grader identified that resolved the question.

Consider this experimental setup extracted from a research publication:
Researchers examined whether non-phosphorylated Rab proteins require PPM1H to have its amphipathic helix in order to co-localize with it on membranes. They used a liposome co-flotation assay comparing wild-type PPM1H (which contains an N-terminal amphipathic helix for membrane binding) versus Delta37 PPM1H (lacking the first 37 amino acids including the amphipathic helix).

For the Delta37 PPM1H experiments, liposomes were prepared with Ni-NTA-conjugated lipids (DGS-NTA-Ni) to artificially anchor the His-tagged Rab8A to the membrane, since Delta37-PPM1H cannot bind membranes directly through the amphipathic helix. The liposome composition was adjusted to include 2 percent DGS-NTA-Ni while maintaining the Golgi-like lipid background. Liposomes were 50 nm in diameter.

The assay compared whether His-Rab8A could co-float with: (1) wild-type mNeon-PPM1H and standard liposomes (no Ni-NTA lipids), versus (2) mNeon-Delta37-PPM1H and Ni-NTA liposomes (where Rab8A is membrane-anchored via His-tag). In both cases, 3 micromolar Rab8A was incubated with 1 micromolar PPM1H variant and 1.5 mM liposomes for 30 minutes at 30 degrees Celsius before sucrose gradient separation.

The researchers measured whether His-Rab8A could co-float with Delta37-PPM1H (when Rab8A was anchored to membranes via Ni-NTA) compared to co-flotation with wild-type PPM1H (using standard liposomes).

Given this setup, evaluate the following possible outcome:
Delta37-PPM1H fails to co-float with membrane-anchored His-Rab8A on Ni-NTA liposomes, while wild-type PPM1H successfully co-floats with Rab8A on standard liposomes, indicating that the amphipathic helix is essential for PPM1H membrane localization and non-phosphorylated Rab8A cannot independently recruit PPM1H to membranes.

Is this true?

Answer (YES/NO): YES